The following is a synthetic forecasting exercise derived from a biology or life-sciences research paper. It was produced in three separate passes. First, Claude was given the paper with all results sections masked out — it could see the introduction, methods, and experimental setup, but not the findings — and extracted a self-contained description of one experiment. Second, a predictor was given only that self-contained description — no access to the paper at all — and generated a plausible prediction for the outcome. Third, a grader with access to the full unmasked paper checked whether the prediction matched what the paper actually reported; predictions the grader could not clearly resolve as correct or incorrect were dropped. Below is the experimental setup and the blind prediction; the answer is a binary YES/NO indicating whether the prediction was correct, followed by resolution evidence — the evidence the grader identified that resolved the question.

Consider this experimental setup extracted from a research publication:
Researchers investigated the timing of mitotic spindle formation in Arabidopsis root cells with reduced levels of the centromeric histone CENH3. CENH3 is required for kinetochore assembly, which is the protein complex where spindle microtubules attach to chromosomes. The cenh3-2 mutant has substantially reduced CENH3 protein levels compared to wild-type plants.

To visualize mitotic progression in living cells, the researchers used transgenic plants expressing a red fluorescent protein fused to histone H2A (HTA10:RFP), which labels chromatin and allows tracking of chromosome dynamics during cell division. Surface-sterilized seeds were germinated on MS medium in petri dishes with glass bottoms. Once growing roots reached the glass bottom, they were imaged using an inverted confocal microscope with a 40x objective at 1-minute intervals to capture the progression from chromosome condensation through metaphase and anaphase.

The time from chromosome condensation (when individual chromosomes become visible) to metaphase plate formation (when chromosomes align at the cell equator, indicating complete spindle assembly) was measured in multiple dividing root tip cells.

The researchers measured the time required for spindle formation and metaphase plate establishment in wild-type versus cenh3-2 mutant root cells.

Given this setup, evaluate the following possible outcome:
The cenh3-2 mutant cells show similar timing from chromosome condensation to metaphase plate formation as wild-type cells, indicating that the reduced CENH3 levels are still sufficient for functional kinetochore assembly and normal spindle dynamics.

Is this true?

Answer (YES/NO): NO